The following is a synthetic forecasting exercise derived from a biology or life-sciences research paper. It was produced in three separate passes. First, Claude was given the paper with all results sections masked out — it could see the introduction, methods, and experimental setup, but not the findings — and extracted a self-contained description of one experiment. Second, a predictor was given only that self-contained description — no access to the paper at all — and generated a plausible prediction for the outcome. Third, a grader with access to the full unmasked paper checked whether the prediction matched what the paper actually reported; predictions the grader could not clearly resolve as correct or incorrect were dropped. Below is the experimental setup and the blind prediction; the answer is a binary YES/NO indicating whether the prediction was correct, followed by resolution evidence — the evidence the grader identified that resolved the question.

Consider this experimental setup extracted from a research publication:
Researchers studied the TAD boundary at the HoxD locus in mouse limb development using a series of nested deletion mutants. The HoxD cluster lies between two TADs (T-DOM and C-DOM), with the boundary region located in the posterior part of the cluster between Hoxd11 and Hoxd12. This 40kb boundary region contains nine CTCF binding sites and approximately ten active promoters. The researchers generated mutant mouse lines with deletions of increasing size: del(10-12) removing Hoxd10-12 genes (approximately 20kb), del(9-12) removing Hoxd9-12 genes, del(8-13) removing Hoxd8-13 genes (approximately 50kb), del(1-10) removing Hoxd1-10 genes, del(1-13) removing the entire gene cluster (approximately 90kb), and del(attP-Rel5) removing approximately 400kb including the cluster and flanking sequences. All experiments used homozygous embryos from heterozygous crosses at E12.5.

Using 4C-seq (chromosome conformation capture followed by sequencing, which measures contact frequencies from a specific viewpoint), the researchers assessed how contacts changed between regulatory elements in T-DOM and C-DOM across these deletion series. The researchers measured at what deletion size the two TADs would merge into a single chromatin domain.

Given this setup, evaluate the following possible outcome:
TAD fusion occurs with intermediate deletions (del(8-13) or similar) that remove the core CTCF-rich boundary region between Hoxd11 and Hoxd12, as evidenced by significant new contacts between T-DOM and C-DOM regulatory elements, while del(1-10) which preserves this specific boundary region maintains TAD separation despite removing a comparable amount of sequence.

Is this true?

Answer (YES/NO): NO